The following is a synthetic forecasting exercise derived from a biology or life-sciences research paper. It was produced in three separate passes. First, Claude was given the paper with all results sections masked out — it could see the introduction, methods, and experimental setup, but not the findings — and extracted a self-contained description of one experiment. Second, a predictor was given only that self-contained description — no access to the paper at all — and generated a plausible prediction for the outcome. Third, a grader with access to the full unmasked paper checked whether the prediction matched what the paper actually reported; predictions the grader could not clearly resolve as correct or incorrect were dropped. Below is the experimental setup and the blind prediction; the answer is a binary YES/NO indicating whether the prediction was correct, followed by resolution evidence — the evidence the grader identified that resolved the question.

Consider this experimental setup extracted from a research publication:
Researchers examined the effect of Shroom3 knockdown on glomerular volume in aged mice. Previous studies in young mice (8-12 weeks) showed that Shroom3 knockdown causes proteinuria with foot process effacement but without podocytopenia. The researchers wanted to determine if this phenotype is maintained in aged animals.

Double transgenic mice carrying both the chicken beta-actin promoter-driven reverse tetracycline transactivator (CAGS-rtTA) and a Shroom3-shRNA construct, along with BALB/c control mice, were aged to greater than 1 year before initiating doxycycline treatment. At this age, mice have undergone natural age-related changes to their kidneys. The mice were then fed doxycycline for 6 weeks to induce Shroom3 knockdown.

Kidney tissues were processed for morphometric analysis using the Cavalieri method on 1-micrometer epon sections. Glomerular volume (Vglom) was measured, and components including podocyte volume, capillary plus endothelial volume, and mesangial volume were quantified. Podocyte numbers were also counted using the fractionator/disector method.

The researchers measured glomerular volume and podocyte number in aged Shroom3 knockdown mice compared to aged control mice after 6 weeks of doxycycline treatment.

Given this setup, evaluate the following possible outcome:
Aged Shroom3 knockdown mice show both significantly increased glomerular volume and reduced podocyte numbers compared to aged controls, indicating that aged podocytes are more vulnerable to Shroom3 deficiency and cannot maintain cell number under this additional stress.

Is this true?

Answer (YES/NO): YES